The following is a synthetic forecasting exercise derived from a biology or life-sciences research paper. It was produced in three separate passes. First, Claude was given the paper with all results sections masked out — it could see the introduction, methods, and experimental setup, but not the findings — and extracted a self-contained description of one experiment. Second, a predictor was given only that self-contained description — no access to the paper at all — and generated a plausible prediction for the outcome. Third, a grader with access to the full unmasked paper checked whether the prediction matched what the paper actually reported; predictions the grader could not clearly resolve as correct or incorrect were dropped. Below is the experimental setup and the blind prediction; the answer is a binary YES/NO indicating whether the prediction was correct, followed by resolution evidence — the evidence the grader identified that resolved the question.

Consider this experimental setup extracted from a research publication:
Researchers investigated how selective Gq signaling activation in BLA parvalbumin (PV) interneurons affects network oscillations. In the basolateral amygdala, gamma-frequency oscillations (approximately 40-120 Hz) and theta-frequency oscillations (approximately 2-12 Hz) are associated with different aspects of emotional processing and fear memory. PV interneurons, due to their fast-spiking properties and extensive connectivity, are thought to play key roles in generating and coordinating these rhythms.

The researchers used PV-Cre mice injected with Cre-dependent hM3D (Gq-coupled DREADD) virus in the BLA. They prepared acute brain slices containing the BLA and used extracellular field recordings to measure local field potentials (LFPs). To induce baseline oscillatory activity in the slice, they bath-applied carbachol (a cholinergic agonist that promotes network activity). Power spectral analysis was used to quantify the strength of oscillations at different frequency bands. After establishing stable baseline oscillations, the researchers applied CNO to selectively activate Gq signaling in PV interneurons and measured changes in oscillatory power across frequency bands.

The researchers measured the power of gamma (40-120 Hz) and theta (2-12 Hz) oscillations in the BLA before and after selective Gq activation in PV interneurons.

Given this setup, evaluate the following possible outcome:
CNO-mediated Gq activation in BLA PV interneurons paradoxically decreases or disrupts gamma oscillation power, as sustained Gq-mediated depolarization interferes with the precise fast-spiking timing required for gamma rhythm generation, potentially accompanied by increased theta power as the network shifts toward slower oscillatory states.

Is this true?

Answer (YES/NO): YES